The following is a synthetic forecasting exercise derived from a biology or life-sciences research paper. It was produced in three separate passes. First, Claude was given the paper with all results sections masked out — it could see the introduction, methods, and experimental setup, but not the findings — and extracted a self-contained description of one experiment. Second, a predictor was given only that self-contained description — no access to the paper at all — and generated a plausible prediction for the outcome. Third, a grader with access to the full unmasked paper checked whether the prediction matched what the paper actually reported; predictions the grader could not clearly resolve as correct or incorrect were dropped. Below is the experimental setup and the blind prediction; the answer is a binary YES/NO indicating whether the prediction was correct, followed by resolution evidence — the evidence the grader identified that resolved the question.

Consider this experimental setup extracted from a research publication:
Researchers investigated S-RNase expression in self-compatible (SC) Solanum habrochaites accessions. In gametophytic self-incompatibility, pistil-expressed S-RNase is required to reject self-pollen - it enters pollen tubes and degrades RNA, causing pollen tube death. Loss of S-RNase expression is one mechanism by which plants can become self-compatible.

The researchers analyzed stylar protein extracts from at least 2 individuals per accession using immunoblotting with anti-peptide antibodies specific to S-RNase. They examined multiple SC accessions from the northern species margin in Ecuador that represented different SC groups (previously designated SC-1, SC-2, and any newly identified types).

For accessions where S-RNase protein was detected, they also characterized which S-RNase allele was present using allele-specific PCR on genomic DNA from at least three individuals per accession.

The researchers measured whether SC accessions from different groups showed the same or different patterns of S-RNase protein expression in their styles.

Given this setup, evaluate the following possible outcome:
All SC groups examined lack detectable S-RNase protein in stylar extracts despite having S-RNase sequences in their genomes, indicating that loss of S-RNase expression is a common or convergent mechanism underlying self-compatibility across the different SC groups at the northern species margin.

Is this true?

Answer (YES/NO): NO